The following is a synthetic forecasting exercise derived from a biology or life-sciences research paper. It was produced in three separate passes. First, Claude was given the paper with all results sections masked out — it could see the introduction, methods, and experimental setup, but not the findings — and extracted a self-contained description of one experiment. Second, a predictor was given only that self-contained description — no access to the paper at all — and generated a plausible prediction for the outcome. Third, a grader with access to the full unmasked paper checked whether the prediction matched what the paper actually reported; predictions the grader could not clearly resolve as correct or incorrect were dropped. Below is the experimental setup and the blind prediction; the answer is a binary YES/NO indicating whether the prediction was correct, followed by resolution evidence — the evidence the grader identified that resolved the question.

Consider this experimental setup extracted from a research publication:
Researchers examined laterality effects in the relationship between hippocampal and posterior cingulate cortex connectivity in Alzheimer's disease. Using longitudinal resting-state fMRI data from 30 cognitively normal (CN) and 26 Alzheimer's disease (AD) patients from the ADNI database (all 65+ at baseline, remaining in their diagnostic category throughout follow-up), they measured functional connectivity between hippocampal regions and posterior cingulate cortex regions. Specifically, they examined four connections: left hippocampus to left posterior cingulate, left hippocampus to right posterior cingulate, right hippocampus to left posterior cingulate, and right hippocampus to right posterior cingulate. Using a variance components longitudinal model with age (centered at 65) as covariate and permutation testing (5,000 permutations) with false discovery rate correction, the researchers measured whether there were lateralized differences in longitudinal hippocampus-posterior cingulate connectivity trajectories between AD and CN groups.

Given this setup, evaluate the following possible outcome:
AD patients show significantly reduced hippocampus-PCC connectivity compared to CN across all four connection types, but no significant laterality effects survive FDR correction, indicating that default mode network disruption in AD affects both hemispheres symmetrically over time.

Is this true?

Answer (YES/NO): NO